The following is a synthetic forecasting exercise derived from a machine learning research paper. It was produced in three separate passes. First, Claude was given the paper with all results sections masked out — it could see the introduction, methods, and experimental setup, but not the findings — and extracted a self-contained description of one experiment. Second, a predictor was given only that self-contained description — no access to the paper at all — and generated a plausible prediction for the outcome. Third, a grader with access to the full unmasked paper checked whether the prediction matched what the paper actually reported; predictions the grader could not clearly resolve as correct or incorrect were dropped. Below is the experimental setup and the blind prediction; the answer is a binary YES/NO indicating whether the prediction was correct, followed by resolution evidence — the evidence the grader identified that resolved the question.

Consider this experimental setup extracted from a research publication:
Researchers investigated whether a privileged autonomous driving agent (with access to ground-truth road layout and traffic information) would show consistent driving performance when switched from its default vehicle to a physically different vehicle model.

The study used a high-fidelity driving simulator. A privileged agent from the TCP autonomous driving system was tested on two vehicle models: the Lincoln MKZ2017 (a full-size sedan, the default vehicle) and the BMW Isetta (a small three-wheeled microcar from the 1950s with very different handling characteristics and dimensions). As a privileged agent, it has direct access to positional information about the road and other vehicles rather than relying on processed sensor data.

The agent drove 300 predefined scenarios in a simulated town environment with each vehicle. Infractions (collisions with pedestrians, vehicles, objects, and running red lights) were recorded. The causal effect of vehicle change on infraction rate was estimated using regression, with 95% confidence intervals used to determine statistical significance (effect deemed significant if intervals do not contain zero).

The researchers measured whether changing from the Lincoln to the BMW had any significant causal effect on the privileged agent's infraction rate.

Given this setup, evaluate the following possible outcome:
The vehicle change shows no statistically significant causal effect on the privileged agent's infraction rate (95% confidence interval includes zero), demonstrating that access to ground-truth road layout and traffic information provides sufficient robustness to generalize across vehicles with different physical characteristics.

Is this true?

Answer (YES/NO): NO